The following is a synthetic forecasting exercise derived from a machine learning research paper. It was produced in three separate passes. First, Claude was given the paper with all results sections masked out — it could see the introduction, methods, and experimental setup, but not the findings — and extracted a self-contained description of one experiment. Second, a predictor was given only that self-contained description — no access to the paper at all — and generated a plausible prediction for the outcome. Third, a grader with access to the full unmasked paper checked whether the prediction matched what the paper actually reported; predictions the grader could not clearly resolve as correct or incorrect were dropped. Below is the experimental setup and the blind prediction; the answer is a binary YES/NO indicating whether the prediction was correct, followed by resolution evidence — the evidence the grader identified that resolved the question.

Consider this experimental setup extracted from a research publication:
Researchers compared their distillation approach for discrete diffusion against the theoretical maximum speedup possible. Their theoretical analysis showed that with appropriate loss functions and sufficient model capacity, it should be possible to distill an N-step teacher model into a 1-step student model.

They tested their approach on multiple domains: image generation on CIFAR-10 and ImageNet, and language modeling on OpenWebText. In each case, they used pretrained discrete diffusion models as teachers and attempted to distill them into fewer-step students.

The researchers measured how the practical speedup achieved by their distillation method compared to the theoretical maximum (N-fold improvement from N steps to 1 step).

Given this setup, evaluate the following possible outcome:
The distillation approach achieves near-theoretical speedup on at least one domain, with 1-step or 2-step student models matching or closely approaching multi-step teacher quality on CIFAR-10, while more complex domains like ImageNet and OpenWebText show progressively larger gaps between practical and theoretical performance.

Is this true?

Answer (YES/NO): NO